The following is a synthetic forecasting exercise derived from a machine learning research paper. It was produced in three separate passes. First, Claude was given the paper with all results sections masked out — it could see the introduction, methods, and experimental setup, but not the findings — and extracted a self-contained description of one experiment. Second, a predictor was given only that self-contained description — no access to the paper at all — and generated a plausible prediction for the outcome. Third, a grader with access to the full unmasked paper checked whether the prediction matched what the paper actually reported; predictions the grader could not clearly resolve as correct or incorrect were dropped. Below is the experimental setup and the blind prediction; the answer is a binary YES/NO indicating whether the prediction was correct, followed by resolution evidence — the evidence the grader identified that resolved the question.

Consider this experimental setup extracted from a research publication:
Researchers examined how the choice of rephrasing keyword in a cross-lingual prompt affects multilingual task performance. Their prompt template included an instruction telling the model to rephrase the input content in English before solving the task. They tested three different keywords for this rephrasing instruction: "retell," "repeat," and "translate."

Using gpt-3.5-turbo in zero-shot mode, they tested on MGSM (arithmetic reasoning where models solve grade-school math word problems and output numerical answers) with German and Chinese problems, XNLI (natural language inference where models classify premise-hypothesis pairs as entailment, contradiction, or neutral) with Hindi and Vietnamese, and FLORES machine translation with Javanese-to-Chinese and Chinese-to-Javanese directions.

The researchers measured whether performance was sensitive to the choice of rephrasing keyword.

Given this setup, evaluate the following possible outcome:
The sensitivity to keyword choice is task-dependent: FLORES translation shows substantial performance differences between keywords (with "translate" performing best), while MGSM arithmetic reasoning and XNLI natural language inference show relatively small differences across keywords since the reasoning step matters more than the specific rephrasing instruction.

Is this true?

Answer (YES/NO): NO